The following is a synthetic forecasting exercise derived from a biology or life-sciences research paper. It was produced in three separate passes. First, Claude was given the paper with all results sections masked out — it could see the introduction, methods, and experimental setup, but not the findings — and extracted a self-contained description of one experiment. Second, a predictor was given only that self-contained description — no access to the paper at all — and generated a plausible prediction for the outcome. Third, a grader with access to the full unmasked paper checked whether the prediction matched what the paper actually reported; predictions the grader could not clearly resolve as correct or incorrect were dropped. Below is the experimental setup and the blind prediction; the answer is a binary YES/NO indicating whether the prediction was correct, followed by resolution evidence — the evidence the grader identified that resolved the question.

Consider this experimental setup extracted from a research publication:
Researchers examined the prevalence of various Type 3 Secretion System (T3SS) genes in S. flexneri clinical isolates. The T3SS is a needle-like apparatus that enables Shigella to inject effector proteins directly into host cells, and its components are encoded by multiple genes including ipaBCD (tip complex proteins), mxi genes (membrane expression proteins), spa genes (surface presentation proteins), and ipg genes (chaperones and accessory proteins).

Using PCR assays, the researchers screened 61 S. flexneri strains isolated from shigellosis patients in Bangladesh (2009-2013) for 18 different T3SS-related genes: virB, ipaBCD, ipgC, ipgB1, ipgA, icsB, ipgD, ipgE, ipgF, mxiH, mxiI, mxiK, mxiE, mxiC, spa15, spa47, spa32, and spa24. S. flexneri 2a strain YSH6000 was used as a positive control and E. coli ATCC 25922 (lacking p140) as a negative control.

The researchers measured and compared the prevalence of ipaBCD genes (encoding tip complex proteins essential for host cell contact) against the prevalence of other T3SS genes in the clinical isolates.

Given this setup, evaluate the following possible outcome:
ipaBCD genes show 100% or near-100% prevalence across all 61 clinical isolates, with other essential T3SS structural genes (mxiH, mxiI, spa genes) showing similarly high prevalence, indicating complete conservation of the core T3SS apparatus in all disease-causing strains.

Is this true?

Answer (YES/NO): NO